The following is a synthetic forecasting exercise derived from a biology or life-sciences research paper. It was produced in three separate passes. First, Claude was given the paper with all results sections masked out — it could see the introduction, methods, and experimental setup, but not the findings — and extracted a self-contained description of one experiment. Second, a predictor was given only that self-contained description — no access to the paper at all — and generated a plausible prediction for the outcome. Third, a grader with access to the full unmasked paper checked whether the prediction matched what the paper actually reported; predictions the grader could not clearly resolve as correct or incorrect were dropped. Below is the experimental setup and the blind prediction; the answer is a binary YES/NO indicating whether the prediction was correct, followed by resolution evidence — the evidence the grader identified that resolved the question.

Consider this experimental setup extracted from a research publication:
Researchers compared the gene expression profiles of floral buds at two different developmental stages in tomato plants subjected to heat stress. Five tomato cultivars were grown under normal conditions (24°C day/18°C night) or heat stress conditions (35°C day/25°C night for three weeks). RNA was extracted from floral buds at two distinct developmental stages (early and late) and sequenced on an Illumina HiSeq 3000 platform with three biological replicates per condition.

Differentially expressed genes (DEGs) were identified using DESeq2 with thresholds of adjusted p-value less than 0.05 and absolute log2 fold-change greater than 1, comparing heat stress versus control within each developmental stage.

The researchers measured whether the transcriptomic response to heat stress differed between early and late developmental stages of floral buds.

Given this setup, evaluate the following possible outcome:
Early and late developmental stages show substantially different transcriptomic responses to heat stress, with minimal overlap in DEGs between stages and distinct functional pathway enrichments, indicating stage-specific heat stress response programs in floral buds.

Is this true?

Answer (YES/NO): NO